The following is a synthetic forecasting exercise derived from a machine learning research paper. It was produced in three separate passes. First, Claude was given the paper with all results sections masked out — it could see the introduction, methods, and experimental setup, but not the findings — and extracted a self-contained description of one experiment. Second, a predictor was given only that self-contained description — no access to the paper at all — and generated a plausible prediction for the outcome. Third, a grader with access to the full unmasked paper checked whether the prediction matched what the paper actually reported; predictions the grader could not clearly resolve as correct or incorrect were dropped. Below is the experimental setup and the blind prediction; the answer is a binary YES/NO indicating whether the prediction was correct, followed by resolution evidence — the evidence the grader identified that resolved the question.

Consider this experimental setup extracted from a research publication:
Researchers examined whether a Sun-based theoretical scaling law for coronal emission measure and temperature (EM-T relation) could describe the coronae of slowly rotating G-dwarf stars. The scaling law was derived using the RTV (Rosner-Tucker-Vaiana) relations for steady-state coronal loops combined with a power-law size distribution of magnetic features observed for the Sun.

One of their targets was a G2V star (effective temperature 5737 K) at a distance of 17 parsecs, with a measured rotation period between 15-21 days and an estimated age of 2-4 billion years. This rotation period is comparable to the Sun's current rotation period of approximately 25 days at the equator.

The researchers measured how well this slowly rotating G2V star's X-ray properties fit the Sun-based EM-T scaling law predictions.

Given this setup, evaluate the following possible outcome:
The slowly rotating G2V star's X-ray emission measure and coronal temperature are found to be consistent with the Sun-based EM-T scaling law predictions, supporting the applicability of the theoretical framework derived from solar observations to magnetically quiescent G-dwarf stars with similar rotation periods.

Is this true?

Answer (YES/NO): NO